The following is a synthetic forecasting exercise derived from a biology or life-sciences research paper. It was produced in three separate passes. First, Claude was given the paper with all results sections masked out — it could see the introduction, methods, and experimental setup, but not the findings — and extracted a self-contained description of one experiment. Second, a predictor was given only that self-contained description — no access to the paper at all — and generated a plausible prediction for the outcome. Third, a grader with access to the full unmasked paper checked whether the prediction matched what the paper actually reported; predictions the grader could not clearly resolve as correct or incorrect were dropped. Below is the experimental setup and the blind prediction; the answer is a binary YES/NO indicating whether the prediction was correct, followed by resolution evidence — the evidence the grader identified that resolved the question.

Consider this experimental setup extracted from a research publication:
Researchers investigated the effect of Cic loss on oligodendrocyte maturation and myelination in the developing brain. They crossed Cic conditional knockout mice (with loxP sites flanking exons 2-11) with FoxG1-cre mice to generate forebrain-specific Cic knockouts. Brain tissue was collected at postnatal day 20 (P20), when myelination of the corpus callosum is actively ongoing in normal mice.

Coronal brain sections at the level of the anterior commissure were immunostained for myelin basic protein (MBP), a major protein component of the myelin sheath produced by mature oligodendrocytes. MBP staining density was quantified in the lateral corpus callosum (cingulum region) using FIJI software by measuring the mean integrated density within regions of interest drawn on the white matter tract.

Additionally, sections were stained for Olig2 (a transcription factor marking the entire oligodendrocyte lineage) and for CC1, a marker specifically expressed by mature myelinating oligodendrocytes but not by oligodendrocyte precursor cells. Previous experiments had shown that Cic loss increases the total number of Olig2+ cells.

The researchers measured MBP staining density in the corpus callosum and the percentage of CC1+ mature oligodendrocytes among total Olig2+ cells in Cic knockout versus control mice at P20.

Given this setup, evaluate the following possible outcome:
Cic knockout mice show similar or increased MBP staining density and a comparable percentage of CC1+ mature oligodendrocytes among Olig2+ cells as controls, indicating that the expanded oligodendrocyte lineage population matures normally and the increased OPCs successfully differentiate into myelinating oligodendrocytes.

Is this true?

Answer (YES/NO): NO